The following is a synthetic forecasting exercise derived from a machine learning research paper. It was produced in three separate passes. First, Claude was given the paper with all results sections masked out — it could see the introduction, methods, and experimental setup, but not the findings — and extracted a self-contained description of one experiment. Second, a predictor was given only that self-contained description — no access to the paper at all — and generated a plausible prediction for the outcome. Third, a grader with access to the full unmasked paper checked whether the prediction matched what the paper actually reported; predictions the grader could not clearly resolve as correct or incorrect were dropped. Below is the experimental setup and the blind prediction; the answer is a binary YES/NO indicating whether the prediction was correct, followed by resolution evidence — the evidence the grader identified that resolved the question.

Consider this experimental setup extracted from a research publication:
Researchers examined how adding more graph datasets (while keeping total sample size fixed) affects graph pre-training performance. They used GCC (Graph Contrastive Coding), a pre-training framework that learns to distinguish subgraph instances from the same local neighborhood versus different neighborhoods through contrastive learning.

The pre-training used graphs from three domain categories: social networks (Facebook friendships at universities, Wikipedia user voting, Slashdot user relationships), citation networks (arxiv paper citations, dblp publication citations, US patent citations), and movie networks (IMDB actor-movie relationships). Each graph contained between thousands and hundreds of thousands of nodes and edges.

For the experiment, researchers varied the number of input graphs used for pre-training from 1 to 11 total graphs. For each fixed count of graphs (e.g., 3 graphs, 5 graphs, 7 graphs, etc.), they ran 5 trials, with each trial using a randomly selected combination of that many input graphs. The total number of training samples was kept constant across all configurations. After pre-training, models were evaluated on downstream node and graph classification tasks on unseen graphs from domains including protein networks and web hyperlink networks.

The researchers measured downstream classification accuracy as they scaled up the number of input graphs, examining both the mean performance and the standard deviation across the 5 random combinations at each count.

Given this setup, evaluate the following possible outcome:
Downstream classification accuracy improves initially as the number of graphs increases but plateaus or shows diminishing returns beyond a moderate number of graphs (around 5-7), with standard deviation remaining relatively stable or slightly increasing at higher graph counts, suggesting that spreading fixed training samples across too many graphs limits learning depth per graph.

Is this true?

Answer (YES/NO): NO